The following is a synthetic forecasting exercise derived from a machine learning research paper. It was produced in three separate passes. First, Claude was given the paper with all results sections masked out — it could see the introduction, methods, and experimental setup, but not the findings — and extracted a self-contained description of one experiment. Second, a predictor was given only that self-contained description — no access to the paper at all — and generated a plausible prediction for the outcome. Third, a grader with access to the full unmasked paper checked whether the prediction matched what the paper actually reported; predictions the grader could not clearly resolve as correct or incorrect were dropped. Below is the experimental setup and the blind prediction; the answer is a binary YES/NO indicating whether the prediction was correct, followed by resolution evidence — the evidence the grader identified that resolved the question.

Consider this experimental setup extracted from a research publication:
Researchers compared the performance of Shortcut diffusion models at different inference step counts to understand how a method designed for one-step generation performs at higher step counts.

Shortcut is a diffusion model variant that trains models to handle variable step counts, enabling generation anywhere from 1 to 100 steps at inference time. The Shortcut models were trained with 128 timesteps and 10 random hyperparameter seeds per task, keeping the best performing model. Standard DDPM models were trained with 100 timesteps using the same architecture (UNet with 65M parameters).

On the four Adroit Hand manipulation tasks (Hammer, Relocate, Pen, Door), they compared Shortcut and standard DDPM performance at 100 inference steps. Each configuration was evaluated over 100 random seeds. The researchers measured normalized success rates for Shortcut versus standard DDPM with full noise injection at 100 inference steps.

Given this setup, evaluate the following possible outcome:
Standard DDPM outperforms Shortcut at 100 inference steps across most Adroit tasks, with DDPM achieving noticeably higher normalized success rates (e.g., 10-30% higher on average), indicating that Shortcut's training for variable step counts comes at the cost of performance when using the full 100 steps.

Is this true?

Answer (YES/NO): NO